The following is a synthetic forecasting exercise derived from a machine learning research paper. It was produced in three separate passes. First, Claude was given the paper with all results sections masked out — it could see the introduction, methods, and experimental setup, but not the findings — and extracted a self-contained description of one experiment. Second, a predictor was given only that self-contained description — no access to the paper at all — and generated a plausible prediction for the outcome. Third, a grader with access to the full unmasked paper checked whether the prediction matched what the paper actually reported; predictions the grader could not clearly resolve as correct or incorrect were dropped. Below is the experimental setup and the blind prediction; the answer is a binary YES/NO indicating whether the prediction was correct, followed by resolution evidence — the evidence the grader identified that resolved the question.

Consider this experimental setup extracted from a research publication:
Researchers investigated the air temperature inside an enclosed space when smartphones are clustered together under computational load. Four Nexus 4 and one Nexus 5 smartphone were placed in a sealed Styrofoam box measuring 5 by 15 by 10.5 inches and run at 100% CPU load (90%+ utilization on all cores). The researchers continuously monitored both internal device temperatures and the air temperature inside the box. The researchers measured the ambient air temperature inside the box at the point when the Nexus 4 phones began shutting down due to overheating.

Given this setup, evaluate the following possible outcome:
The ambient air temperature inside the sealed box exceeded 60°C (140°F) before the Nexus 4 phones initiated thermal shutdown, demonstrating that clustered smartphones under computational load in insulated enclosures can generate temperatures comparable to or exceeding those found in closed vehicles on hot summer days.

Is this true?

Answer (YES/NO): NO